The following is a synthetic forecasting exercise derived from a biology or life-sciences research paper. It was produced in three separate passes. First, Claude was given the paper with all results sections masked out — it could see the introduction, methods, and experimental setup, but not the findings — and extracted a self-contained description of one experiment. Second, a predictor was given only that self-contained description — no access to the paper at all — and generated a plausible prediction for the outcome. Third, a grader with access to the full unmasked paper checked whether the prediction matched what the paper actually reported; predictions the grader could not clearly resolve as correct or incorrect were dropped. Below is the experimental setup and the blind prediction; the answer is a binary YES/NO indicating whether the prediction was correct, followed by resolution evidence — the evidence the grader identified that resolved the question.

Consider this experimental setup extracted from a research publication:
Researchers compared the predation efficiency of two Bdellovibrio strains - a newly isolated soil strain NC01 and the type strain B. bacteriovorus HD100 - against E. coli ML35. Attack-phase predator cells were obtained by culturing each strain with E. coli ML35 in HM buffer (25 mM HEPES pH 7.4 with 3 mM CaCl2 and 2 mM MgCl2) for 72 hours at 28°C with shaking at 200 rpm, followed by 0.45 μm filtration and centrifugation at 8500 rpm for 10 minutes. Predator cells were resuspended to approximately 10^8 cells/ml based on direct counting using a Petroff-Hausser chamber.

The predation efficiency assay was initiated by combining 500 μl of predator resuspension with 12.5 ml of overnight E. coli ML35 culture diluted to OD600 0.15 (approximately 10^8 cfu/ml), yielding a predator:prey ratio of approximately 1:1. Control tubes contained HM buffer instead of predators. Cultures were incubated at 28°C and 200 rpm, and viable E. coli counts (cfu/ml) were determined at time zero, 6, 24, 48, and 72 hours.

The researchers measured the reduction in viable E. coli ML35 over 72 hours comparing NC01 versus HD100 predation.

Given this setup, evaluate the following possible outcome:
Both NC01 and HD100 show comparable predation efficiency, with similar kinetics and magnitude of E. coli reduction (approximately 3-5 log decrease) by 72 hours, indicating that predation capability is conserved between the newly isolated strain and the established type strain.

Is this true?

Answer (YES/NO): NO